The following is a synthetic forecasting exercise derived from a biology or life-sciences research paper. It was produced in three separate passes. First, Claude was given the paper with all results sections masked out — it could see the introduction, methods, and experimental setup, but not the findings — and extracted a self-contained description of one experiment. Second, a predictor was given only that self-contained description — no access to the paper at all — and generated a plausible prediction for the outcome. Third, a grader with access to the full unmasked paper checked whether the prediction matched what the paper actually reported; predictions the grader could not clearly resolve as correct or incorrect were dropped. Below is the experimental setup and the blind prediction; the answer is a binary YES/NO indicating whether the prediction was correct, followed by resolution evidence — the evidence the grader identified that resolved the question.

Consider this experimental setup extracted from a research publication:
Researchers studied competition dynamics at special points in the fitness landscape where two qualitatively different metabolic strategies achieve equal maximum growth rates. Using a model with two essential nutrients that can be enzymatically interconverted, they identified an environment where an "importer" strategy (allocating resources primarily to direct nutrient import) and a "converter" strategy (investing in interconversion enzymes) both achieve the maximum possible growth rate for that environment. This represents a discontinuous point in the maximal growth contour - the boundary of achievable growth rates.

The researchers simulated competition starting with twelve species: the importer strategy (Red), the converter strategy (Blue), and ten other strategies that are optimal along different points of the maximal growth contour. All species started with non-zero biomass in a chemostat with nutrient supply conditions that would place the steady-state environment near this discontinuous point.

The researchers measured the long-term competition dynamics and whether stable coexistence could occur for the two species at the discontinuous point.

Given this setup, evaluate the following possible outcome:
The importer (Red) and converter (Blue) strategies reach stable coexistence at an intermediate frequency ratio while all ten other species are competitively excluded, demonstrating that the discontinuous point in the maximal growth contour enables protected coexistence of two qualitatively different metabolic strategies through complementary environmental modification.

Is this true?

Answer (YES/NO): YES